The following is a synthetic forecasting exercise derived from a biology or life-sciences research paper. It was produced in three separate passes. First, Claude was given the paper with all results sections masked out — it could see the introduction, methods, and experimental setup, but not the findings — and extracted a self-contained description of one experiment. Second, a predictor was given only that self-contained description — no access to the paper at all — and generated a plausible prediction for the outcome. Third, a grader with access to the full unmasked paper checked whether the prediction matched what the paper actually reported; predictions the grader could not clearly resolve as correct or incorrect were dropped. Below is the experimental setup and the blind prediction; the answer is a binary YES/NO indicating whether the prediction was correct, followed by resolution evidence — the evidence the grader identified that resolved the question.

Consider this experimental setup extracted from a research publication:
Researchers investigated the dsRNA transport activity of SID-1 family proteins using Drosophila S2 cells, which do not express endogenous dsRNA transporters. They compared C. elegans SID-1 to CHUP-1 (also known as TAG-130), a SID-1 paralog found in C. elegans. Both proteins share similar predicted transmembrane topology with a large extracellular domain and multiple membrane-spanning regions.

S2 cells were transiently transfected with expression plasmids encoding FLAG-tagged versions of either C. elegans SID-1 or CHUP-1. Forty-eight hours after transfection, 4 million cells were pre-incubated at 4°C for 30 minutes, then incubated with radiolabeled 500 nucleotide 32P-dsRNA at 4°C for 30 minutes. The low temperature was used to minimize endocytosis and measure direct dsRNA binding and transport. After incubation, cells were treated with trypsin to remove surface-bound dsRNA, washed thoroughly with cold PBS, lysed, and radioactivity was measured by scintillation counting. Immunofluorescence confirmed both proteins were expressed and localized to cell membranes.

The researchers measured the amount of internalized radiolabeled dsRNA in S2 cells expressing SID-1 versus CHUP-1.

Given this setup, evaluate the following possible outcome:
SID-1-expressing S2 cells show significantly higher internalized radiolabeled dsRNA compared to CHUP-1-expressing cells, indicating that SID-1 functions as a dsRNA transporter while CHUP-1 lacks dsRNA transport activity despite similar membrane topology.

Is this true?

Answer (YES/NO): YES